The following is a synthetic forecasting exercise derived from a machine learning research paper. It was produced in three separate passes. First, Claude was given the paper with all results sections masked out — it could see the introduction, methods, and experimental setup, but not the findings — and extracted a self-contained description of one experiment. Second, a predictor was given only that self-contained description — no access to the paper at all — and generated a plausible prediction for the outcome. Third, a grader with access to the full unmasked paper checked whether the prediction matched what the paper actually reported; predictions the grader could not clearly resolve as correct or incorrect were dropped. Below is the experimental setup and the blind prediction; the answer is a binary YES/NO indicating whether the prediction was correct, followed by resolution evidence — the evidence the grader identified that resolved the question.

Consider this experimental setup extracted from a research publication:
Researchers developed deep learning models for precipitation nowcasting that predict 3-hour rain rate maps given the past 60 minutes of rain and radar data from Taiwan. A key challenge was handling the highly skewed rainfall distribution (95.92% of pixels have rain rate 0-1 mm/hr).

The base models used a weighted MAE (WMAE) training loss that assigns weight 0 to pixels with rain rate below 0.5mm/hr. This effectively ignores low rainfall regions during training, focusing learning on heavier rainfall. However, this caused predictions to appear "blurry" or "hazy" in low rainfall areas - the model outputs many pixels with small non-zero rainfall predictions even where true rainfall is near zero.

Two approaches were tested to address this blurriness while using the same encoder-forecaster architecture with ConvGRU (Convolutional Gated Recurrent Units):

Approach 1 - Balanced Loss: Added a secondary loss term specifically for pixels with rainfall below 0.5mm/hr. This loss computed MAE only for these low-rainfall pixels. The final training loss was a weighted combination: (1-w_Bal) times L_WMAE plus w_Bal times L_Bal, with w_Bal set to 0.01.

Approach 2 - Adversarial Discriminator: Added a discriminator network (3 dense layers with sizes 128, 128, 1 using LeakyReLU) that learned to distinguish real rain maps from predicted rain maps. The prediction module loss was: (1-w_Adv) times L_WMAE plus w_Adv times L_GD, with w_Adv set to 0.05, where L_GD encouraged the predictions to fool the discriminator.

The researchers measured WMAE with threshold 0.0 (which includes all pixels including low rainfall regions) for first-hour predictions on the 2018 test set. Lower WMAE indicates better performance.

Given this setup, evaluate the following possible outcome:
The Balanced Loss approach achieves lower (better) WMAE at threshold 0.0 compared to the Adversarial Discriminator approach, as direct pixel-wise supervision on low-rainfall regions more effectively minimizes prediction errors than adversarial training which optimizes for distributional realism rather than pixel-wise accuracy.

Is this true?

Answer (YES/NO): NO